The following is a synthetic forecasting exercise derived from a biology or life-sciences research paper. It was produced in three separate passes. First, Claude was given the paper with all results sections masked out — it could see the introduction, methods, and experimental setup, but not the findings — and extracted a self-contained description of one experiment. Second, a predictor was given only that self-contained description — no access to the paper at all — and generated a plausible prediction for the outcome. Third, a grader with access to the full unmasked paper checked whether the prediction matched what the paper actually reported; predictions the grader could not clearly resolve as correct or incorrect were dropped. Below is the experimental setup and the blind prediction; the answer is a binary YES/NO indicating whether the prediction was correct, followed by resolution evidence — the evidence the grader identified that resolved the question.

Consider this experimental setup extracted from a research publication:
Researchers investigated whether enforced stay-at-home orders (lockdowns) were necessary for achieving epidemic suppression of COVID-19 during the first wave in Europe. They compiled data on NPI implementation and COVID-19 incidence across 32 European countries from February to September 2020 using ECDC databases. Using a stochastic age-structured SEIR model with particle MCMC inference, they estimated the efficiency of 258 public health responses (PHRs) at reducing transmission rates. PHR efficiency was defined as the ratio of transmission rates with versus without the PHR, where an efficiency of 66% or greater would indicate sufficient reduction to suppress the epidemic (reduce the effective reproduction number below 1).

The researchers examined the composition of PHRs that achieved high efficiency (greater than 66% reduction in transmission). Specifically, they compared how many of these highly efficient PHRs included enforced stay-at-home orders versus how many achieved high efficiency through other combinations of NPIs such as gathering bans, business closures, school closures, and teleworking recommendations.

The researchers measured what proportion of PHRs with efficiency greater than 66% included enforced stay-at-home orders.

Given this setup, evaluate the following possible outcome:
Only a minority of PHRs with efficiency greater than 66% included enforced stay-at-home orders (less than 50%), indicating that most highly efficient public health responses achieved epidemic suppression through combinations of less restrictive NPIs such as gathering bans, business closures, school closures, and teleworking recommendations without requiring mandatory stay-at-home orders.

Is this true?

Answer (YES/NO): YES